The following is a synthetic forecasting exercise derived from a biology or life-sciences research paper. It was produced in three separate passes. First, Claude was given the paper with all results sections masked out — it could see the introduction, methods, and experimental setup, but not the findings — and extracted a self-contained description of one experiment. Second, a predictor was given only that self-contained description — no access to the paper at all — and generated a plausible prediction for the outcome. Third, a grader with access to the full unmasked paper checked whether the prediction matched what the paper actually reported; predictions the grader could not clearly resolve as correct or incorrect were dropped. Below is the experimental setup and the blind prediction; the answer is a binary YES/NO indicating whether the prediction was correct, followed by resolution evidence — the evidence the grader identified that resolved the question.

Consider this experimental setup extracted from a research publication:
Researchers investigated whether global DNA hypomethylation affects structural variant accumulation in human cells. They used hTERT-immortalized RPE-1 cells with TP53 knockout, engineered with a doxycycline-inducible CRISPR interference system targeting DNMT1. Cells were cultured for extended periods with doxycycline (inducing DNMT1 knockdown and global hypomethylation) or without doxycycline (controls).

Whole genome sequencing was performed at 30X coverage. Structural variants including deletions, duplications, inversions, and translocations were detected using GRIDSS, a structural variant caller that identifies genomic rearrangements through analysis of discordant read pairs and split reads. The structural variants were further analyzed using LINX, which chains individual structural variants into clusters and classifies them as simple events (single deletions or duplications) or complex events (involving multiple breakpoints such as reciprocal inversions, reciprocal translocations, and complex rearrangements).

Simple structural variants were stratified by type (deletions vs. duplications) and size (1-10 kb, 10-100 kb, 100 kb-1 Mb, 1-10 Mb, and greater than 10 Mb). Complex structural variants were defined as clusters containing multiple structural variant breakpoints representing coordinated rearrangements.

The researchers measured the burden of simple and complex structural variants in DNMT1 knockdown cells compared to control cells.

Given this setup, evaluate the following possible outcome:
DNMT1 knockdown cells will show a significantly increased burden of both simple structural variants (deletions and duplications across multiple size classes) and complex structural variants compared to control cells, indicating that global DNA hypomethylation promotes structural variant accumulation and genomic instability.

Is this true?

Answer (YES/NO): NO